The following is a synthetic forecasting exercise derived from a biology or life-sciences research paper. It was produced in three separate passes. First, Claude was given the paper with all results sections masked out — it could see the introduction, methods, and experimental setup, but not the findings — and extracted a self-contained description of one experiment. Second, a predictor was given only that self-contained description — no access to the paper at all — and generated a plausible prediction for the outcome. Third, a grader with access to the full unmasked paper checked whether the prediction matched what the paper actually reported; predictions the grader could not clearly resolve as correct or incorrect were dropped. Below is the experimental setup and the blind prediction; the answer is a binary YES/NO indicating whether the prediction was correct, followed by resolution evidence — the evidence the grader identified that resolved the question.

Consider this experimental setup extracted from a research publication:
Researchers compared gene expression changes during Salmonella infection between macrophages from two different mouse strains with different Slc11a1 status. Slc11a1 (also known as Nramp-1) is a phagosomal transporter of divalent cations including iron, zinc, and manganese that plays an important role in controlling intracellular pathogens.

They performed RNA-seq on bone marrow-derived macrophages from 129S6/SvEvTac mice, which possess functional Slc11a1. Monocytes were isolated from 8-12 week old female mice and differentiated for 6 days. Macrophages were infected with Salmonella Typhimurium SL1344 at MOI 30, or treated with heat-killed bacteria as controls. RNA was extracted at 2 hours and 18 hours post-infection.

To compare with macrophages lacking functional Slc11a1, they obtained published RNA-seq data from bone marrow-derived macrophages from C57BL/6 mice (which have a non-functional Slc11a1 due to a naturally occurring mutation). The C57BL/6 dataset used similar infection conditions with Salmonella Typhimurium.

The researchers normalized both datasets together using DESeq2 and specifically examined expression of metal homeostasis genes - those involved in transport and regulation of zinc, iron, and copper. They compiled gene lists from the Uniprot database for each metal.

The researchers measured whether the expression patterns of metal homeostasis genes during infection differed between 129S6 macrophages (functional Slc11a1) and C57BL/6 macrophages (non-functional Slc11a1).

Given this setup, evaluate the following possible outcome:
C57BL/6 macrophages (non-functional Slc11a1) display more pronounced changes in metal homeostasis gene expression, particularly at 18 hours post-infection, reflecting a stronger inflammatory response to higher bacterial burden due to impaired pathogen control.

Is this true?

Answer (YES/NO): NO